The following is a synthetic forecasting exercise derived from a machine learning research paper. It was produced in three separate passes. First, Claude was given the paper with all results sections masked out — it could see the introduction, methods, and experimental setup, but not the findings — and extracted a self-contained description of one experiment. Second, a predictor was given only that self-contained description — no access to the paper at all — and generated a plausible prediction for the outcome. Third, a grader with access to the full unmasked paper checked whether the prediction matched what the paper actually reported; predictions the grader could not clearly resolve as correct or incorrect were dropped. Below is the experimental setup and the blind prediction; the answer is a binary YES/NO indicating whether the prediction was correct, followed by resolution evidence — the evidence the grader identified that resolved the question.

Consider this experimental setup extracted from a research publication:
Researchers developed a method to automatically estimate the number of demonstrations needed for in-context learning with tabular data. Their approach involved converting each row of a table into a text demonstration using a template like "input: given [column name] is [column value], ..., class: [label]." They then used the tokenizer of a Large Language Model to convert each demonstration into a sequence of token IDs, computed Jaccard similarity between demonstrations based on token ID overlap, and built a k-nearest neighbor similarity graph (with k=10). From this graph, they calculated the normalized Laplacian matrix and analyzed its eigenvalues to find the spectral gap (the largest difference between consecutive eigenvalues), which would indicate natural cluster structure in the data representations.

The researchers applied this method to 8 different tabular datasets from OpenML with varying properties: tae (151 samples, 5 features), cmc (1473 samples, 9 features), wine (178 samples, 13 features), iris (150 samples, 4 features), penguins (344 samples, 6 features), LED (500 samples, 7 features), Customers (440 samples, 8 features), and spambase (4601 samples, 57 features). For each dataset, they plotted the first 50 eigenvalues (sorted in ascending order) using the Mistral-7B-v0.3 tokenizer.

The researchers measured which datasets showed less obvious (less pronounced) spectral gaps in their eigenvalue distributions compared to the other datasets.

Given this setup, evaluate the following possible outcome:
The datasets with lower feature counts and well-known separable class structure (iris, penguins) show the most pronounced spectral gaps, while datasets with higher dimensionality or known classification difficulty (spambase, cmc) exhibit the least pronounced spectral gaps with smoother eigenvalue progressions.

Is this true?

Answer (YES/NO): NO